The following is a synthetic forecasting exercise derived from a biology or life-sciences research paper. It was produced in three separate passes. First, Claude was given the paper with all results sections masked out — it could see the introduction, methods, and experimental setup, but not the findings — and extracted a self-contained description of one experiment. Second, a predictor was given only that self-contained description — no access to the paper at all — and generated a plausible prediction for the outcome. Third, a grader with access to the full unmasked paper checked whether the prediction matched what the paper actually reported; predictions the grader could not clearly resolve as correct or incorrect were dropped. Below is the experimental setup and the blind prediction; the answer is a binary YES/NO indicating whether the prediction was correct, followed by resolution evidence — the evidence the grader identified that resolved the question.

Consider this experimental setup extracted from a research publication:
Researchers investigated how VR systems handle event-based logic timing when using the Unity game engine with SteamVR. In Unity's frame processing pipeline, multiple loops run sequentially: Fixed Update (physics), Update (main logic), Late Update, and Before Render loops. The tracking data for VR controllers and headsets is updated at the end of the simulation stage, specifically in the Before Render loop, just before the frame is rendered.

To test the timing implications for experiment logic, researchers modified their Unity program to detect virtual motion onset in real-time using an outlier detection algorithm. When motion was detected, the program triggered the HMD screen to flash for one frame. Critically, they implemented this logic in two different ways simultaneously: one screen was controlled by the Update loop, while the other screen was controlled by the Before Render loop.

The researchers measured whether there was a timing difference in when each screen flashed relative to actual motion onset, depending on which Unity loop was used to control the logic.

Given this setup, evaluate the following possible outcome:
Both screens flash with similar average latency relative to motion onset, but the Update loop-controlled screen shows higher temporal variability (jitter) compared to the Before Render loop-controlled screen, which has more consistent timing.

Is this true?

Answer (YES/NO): NO